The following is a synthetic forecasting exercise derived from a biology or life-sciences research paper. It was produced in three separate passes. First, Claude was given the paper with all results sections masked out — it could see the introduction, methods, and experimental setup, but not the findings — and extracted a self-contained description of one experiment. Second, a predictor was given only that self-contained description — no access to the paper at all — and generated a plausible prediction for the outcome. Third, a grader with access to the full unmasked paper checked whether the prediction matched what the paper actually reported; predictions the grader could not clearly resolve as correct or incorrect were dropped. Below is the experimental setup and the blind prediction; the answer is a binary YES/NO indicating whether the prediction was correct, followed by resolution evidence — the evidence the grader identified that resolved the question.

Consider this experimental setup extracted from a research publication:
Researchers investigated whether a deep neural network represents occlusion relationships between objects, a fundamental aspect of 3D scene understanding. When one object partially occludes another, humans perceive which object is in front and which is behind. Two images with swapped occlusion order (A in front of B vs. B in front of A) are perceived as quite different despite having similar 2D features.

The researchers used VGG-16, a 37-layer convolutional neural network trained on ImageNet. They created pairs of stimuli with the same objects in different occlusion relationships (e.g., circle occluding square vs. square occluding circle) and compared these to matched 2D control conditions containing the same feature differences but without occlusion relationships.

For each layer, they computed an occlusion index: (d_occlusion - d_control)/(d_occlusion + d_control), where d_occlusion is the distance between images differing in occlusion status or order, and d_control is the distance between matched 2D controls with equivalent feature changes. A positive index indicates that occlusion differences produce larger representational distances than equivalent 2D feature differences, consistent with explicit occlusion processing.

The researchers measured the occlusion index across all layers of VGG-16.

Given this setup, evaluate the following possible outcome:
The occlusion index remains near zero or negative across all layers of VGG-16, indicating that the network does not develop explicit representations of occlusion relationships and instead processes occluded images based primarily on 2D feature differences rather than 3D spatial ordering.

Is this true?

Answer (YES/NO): YES